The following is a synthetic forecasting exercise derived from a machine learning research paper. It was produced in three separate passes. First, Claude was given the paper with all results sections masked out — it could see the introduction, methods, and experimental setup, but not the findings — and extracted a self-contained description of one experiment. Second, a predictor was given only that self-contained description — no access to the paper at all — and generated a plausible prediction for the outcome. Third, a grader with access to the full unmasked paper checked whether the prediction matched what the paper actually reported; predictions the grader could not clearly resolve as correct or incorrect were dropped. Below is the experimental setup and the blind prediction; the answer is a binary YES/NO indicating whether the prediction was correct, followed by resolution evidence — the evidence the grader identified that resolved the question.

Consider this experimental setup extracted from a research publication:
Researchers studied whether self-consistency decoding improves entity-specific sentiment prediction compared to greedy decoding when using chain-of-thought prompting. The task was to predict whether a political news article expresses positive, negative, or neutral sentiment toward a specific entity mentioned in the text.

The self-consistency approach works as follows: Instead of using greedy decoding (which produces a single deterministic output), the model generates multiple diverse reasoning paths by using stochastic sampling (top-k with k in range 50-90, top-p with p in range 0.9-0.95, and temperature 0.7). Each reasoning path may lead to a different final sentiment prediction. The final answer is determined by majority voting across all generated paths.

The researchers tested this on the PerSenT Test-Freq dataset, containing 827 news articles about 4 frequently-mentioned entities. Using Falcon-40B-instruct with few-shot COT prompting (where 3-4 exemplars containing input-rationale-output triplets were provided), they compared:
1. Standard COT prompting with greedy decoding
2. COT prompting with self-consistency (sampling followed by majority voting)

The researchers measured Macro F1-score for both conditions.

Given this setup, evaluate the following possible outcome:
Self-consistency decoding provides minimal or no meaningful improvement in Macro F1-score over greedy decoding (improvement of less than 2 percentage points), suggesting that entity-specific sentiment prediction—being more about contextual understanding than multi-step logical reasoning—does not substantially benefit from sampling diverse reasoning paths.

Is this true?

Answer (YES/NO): NO